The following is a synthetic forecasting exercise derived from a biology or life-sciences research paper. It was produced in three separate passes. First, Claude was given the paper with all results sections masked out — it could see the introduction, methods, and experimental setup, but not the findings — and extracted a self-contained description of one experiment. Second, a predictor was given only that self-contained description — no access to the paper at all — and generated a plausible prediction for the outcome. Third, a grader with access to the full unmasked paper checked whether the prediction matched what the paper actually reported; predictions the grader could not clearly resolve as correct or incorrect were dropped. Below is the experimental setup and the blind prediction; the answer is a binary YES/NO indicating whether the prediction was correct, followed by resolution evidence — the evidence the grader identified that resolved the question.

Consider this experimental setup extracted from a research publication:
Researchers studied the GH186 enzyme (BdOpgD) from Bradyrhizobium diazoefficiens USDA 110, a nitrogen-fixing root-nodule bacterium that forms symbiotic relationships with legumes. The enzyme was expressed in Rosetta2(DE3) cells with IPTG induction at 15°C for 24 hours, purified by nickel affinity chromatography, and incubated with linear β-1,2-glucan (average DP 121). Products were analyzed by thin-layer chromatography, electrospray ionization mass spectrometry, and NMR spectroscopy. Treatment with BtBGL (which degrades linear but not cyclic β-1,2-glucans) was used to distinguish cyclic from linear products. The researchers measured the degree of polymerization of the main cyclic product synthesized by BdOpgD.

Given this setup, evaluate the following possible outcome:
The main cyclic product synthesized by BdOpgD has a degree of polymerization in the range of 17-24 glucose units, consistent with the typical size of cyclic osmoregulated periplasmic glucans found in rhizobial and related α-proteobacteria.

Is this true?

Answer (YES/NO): YES